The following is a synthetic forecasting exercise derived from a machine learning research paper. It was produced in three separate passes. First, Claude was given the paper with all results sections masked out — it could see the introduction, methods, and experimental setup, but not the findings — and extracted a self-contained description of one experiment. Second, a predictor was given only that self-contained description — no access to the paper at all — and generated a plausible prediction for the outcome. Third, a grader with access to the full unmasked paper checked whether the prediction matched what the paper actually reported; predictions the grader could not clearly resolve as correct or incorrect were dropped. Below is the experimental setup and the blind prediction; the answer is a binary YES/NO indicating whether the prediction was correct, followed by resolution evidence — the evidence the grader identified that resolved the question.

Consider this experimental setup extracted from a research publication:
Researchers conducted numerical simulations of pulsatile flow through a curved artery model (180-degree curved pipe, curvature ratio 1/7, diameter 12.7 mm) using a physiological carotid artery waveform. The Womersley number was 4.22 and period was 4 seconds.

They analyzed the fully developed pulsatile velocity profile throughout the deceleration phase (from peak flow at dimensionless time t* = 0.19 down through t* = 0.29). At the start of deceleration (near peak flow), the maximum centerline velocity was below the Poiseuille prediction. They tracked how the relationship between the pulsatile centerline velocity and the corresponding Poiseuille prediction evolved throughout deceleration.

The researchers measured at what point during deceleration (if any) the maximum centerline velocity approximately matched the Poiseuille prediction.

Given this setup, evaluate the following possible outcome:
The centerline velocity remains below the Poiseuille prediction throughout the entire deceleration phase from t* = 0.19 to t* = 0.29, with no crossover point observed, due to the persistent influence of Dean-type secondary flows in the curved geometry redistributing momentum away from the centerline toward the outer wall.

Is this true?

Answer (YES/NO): NO